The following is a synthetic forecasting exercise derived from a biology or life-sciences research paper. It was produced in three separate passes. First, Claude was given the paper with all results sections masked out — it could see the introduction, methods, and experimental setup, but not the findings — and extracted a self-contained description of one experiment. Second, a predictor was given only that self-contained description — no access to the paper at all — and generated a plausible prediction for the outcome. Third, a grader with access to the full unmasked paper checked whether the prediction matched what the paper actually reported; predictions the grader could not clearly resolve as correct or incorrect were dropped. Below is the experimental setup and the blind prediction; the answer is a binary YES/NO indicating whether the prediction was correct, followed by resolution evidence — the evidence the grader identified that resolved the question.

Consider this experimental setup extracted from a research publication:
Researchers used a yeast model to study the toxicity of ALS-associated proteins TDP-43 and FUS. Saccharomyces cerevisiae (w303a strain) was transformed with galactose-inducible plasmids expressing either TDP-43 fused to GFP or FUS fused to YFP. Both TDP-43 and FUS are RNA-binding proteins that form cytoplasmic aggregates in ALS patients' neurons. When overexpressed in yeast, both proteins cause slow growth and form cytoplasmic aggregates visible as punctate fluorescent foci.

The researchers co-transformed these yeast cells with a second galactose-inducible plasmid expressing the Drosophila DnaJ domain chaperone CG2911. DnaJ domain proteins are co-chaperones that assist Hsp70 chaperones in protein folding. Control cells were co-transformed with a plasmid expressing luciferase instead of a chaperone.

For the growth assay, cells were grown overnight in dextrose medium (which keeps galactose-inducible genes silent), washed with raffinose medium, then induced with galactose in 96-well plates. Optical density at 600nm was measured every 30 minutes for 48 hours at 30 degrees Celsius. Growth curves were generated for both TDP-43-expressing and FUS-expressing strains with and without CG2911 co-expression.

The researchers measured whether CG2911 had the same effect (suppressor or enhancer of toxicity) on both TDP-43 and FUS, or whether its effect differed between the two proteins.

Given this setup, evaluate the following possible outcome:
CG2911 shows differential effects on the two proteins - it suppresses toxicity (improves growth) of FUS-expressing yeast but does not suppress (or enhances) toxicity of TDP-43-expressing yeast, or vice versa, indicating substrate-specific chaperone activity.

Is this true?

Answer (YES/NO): NO